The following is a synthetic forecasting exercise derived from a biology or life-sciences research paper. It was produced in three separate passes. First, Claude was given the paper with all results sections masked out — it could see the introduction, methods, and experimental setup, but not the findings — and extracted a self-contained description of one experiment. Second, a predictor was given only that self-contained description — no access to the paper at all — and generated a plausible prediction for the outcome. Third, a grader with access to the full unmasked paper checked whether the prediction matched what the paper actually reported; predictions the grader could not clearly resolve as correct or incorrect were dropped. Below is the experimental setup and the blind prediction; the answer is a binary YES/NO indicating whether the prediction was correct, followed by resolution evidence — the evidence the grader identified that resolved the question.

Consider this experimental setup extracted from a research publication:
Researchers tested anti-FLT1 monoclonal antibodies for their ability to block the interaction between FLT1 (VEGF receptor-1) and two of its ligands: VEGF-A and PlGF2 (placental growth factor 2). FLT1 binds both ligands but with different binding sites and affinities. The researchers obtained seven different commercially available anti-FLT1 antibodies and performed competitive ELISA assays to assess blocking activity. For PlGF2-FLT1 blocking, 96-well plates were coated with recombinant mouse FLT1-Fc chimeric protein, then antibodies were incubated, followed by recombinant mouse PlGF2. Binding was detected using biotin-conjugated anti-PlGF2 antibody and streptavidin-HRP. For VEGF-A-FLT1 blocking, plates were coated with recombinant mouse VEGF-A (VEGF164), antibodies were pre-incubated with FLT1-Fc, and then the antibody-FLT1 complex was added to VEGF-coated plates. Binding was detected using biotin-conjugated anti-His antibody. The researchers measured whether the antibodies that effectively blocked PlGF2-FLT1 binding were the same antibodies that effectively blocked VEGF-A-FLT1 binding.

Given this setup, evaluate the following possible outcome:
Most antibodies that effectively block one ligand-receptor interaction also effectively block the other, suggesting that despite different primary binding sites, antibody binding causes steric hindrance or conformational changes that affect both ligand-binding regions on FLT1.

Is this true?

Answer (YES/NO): NO